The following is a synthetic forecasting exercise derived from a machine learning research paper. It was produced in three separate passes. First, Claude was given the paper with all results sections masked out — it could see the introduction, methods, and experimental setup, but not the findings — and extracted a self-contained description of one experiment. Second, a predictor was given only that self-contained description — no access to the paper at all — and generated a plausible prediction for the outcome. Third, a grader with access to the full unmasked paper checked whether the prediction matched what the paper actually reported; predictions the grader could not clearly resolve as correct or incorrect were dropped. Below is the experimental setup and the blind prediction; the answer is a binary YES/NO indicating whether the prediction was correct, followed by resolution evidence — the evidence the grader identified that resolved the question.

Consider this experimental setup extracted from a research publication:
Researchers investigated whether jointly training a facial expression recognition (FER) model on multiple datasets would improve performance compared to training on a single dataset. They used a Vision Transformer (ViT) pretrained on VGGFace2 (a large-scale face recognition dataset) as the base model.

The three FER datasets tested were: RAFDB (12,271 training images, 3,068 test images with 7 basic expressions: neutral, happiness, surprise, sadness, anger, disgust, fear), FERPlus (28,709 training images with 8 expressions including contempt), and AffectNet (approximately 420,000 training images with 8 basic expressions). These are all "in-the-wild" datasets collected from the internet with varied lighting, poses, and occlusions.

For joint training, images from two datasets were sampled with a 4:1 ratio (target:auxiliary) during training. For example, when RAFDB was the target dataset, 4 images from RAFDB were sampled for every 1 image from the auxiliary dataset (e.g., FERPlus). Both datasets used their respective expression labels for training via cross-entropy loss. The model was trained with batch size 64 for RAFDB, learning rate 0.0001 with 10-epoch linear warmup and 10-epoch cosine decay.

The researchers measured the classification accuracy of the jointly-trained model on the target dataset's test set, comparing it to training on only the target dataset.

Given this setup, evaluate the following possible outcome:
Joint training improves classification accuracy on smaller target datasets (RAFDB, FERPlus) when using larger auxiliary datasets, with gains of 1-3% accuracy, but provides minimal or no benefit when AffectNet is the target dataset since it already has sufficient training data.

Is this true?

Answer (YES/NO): NO